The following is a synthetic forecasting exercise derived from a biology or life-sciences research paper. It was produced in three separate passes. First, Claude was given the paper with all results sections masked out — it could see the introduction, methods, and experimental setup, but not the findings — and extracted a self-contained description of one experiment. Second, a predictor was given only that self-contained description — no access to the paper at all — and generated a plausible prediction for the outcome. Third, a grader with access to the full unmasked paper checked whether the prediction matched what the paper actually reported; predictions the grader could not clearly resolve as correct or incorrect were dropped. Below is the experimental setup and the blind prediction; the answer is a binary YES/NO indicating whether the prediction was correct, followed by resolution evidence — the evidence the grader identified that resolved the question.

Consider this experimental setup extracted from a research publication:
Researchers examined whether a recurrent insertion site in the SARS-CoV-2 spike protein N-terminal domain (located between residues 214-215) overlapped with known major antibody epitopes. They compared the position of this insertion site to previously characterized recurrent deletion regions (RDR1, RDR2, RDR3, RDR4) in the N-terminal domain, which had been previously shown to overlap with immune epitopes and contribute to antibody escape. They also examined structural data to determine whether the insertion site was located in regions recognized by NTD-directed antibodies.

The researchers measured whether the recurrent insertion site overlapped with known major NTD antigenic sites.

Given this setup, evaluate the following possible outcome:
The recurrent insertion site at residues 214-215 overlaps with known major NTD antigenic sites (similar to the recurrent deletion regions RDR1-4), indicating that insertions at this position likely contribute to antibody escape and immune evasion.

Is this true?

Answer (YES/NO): NO